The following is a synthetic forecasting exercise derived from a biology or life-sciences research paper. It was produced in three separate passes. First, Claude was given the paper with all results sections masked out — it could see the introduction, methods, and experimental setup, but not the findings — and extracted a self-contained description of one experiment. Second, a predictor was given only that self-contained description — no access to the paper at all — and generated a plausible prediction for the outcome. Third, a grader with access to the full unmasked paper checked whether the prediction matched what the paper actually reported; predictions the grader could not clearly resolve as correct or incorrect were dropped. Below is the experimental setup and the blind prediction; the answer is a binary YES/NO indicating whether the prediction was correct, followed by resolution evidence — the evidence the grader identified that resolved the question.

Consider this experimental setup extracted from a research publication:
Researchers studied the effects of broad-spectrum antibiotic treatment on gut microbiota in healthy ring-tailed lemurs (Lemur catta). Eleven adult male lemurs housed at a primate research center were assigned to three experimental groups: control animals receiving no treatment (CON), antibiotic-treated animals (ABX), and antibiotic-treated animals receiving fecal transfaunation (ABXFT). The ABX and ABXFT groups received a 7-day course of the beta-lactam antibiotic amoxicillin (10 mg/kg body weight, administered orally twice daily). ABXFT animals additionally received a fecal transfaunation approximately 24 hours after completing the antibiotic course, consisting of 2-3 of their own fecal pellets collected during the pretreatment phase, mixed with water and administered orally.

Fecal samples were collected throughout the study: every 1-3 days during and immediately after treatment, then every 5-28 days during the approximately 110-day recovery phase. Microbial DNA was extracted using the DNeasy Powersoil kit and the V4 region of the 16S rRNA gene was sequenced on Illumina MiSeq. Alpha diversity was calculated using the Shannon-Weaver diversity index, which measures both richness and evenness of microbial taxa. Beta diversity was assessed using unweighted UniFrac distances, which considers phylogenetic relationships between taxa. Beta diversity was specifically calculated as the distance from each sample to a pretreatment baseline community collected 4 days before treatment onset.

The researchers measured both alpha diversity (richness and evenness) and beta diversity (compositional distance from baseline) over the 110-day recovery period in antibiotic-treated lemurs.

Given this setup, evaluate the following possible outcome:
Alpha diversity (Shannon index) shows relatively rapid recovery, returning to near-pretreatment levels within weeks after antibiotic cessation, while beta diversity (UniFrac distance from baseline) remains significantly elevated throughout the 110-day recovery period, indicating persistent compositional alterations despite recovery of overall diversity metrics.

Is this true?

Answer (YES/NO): NO